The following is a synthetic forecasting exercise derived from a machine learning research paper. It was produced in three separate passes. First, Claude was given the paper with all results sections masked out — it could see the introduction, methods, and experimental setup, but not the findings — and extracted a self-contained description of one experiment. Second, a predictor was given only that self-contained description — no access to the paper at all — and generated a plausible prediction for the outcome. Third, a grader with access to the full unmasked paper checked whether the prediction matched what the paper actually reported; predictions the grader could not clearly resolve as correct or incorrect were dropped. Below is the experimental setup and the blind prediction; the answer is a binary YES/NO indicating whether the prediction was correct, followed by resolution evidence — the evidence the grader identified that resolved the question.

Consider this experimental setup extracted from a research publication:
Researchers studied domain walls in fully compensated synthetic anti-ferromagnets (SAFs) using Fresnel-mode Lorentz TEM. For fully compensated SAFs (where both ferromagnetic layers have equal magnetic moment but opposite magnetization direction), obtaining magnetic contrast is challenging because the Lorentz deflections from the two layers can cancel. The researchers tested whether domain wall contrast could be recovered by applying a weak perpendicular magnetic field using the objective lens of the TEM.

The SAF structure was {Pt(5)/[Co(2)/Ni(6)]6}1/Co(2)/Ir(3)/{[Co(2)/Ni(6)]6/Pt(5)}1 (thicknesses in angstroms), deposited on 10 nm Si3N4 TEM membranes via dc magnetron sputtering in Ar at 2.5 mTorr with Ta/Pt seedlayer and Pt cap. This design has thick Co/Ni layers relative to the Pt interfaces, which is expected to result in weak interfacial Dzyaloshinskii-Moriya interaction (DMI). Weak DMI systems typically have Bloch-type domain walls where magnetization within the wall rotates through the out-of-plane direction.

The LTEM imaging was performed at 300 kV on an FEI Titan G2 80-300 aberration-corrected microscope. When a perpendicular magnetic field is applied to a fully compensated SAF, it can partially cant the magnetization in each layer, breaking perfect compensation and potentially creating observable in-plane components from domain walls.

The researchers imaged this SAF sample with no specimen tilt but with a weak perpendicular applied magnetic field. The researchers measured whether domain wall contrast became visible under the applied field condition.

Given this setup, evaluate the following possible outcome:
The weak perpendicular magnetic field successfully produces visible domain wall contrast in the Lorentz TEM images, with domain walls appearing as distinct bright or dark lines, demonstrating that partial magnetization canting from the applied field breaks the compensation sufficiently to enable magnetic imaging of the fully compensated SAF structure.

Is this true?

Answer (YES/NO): NO